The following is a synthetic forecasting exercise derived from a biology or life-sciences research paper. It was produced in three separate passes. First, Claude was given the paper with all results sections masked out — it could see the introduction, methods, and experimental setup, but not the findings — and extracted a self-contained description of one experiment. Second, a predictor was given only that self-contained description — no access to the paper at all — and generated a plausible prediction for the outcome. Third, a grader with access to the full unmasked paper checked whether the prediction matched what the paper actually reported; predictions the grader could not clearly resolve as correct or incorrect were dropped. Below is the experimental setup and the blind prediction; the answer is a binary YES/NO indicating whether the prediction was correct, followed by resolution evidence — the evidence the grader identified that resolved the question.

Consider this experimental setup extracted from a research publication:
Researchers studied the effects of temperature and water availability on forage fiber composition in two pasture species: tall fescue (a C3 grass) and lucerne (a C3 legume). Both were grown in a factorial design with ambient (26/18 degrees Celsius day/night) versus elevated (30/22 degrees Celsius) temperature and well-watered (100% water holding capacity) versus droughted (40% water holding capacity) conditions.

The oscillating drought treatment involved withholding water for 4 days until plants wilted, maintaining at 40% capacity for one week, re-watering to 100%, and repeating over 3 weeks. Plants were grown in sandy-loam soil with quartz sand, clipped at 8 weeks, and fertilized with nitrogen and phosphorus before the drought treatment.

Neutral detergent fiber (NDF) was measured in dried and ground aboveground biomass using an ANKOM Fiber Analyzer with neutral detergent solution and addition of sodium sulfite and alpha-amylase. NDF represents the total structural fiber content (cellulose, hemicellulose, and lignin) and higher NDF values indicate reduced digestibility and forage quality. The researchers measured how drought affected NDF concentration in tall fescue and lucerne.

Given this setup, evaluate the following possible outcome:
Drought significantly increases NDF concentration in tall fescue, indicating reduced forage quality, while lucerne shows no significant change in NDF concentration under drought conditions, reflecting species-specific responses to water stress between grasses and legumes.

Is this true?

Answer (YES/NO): NO